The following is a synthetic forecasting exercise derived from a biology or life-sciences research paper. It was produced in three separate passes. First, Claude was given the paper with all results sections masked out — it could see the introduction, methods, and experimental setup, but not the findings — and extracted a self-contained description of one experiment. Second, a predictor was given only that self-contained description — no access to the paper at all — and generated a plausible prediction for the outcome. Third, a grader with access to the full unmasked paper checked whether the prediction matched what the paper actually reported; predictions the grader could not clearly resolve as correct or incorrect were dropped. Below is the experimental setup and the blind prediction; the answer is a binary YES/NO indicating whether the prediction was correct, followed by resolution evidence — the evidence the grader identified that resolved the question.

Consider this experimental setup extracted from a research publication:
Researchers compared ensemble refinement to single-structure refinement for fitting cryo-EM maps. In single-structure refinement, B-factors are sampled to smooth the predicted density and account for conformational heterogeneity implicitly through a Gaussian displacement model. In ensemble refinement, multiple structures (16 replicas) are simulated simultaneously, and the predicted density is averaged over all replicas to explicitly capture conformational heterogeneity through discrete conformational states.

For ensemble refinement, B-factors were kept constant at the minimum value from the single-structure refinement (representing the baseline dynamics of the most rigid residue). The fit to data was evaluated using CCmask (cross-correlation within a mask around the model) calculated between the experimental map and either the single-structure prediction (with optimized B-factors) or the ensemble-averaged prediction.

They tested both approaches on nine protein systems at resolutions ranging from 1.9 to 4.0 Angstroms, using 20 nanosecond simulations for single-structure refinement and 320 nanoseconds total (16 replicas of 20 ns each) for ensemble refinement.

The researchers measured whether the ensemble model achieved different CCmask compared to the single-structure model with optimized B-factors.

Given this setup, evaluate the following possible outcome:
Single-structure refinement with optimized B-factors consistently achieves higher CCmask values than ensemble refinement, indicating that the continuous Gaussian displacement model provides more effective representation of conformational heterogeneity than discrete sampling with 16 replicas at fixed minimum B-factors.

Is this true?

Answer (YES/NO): NO